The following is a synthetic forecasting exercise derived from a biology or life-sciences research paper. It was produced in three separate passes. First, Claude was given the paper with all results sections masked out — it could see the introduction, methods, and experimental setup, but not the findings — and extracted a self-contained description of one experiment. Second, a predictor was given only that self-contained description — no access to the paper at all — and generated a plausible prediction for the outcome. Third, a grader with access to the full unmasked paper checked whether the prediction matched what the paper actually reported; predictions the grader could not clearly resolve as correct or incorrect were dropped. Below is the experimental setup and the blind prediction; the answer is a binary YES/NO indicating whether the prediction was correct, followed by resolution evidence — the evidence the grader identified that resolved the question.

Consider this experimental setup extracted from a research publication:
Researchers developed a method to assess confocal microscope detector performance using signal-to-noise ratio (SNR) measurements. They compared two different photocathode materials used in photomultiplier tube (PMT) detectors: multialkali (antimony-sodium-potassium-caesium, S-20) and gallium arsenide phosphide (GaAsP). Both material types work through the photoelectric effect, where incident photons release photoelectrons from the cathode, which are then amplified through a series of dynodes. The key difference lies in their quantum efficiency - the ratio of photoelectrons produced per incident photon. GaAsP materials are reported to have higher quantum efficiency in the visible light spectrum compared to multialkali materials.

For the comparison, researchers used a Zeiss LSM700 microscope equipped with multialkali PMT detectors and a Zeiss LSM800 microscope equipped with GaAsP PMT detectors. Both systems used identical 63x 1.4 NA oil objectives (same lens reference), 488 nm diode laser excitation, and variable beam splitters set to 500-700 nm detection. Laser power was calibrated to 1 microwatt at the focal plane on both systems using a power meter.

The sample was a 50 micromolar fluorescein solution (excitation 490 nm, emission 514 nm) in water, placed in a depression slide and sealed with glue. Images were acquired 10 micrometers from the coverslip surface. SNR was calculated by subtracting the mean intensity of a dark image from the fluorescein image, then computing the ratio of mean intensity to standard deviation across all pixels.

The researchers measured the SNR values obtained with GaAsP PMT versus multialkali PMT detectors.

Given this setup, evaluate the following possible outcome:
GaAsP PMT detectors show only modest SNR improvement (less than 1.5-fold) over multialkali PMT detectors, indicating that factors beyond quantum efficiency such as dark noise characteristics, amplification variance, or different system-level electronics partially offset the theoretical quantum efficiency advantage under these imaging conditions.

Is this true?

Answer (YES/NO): NO